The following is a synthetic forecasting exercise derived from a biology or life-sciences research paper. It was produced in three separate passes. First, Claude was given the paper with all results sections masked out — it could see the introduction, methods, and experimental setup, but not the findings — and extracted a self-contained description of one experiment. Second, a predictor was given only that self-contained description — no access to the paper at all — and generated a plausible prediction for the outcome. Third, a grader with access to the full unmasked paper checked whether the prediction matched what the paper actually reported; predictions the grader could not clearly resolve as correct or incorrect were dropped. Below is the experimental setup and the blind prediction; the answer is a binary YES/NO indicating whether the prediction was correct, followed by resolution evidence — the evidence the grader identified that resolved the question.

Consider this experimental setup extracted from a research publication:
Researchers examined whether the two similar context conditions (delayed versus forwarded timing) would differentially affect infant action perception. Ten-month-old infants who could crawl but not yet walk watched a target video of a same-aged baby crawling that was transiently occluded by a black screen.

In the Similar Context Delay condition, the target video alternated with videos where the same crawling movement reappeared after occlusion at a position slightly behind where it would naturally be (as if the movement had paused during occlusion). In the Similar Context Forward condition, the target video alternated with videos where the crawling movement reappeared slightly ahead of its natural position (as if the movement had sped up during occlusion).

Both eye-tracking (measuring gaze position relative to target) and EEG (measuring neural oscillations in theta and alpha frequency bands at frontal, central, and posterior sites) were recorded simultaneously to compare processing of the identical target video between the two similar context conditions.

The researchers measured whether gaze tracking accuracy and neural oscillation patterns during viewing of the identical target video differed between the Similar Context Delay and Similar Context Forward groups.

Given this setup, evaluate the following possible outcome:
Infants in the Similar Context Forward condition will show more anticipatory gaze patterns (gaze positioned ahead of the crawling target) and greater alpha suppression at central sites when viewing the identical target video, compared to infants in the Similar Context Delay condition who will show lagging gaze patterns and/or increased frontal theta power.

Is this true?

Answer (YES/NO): NO